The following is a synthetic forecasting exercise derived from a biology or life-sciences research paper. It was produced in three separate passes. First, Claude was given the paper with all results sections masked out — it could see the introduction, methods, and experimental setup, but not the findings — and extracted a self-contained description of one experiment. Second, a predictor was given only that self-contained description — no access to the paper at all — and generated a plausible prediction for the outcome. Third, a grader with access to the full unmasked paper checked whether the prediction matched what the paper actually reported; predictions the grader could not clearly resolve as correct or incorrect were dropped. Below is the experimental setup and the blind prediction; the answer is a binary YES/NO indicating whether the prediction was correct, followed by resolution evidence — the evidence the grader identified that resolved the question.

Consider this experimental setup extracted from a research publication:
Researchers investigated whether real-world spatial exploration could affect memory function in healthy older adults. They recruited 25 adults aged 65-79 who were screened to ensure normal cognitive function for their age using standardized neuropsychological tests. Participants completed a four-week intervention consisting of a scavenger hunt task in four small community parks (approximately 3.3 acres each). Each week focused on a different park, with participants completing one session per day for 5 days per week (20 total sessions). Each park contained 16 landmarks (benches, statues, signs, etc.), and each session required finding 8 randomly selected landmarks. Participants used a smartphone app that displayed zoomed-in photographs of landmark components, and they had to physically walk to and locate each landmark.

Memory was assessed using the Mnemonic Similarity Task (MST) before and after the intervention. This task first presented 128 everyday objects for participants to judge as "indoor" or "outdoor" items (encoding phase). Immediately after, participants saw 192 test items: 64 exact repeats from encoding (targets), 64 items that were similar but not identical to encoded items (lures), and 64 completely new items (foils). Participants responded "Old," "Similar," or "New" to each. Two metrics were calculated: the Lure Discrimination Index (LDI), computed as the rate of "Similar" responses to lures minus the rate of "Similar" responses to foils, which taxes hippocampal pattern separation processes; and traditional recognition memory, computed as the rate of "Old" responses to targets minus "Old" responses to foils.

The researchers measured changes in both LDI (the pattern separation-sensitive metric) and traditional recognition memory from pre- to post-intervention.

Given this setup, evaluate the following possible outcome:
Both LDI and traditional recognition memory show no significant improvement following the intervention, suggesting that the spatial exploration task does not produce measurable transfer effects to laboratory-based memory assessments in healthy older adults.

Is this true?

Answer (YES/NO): NO